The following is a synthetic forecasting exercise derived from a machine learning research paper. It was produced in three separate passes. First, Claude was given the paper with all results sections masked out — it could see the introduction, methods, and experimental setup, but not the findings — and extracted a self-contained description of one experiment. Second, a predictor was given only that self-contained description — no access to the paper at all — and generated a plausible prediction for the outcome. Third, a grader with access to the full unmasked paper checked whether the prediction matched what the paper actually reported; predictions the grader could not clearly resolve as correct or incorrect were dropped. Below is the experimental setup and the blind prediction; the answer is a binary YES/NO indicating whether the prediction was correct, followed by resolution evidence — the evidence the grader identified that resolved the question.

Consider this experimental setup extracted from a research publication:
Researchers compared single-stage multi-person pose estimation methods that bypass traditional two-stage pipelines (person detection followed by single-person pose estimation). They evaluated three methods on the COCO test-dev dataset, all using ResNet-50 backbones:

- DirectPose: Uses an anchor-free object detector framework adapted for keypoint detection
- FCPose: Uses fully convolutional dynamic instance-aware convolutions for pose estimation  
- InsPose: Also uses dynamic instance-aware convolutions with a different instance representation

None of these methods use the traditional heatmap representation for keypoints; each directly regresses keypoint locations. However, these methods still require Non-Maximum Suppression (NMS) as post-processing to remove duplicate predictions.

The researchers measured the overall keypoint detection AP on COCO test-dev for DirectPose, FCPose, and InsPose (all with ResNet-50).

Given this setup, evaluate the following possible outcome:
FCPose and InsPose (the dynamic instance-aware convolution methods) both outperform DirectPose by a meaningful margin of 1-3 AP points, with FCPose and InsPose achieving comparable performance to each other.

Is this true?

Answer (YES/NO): NO